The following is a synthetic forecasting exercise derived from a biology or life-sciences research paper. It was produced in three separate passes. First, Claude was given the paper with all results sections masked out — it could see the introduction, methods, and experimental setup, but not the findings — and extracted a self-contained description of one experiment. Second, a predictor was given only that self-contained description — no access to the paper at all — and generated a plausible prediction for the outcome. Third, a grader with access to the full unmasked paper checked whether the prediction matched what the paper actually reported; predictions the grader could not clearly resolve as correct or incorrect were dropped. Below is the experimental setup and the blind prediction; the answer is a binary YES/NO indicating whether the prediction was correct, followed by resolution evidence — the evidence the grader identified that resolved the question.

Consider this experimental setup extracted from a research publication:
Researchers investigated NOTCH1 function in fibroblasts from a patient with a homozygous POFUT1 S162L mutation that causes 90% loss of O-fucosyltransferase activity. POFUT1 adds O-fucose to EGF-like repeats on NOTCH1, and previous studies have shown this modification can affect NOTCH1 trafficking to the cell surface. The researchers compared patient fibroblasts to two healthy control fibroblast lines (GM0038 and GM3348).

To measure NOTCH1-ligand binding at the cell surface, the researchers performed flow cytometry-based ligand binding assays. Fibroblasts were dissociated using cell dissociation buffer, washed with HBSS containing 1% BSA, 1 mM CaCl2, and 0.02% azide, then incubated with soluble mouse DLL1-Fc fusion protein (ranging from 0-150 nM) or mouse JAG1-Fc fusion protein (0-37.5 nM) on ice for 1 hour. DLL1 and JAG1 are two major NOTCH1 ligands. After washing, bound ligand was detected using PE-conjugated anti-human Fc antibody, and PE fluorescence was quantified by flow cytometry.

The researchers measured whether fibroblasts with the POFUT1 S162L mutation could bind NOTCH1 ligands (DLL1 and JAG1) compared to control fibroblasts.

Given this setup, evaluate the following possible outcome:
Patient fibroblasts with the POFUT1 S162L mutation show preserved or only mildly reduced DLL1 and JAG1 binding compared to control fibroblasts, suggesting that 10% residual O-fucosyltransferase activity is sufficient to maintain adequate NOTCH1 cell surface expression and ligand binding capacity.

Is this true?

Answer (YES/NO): NO